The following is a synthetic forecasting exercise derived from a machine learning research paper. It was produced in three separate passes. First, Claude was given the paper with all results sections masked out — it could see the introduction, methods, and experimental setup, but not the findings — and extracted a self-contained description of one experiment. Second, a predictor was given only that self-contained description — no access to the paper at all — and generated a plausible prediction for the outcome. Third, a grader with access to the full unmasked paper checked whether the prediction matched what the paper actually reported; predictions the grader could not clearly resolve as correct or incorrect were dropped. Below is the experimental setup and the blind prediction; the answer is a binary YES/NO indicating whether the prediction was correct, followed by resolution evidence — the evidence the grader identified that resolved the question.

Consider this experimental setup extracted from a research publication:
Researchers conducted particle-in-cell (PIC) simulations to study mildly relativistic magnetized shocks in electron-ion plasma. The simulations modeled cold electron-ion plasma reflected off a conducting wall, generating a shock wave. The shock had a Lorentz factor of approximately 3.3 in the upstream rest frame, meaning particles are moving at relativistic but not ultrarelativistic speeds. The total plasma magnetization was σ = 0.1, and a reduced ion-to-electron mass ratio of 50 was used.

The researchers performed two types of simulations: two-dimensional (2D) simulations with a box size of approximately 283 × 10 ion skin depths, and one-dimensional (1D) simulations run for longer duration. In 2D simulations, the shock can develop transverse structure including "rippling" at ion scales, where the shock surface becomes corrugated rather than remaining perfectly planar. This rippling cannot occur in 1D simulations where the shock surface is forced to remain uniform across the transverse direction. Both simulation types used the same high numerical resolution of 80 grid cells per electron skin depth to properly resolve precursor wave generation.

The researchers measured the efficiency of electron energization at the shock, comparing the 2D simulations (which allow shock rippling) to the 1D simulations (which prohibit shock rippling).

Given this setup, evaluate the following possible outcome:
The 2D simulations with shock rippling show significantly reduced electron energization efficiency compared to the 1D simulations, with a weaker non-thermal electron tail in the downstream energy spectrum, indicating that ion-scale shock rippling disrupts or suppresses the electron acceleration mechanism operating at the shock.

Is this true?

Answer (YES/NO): NO